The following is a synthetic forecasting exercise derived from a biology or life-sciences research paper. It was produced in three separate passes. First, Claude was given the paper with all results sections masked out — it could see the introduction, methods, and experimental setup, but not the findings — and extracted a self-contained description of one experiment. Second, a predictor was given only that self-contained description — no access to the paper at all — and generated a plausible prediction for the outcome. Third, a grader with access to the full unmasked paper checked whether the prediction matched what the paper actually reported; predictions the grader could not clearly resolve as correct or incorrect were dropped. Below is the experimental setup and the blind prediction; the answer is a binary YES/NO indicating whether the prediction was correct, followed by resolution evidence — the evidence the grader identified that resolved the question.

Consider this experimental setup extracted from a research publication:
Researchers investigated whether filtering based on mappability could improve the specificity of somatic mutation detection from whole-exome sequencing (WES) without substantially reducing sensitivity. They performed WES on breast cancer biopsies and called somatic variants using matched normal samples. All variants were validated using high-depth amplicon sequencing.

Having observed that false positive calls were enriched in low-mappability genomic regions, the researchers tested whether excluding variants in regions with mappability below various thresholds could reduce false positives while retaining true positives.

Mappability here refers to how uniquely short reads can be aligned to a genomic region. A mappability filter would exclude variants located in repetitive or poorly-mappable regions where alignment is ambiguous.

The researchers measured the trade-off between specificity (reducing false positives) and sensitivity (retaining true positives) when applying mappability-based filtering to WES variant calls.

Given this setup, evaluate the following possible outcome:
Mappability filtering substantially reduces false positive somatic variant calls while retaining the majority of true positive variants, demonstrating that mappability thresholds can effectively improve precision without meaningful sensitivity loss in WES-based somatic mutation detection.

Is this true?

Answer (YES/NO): NO